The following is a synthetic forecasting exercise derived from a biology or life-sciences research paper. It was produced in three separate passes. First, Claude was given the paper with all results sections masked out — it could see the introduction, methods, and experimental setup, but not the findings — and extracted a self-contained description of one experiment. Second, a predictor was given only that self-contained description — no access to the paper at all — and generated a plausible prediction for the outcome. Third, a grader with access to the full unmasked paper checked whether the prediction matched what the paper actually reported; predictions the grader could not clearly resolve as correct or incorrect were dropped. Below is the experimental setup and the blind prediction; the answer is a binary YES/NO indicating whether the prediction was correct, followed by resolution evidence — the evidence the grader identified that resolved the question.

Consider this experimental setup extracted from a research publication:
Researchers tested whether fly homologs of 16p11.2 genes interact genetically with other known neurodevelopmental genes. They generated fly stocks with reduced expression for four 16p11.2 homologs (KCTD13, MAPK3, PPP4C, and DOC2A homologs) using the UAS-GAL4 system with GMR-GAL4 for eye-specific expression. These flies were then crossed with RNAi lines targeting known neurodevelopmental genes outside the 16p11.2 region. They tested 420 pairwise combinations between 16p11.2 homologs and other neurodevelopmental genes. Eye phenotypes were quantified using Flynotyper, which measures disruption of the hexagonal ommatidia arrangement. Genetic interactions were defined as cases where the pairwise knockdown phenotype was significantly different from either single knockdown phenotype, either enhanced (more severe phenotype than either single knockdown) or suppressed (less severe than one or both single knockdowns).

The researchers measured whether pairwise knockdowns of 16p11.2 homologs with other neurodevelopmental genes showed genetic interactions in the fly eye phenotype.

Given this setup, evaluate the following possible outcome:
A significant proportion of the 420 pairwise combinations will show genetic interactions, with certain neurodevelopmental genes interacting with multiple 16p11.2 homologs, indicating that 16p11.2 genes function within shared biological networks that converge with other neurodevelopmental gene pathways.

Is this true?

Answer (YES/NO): YES